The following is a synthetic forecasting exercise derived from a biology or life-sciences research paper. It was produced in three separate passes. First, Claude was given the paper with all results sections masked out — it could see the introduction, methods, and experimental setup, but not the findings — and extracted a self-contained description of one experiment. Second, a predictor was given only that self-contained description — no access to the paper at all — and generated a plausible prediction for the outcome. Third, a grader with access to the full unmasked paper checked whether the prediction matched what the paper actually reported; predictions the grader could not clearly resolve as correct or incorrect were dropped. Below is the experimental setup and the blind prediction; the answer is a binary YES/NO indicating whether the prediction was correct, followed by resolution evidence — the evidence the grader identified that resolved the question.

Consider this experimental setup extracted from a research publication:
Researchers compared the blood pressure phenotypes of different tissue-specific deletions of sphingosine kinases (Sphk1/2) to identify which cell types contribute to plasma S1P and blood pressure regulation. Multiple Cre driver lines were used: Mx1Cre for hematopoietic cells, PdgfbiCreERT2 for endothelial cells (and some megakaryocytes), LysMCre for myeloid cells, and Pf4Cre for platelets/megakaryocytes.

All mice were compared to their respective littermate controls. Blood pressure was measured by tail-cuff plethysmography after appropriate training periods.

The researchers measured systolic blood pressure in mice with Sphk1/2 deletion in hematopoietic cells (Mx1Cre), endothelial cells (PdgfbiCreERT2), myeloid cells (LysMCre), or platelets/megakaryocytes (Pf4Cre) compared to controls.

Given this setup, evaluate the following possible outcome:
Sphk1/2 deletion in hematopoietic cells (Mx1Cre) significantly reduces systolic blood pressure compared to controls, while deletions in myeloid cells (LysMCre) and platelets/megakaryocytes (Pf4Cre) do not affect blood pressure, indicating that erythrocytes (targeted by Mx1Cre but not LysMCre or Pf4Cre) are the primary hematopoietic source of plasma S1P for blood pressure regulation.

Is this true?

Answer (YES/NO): YES